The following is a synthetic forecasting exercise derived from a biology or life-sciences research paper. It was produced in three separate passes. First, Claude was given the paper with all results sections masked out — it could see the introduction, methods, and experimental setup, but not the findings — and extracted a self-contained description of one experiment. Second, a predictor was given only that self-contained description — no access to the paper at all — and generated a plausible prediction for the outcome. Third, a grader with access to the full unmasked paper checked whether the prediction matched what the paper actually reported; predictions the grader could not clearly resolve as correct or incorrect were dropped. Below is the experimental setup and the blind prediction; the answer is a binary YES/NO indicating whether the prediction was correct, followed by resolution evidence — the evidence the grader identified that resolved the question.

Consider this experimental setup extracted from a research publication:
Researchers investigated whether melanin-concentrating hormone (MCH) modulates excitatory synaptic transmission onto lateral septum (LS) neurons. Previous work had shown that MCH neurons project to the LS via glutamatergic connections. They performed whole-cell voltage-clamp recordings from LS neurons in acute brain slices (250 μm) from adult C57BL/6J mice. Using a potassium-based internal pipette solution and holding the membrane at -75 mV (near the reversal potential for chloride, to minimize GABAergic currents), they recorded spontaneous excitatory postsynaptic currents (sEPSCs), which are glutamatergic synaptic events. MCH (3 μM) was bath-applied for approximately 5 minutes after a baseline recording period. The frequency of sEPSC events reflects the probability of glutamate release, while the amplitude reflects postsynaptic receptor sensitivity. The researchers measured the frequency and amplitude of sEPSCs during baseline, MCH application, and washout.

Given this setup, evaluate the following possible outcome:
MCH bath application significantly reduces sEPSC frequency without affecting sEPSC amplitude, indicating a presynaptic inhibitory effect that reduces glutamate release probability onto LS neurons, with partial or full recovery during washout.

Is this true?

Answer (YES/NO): NO